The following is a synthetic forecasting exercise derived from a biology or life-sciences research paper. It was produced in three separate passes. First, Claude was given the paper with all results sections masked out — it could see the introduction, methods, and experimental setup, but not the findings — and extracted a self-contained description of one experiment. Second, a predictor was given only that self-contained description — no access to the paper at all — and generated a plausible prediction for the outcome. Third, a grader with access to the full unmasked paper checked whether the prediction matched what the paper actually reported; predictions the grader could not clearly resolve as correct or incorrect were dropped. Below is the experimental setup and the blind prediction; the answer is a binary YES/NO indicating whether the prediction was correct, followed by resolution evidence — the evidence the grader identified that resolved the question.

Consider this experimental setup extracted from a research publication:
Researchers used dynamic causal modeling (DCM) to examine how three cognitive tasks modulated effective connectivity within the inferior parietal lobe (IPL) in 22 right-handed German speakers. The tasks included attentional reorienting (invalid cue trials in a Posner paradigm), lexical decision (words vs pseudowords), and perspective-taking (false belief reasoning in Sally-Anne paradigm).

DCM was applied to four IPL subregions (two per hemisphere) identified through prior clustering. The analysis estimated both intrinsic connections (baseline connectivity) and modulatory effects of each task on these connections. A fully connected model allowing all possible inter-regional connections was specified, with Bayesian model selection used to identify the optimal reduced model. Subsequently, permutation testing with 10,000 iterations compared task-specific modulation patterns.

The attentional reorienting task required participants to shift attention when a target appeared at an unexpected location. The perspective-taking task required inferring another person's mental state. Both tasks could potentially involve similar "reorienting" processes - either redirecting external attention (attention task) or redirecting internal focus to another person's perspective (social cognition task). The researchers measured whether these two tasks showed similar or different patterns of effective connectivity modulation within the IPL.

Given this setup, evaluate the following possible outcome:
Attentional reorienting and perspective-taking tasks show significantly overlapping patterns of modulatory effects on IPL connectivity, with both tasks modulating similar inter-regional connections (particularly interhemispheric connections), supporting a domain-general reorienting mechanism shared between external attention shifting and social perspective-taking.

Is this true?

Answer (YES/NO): NO